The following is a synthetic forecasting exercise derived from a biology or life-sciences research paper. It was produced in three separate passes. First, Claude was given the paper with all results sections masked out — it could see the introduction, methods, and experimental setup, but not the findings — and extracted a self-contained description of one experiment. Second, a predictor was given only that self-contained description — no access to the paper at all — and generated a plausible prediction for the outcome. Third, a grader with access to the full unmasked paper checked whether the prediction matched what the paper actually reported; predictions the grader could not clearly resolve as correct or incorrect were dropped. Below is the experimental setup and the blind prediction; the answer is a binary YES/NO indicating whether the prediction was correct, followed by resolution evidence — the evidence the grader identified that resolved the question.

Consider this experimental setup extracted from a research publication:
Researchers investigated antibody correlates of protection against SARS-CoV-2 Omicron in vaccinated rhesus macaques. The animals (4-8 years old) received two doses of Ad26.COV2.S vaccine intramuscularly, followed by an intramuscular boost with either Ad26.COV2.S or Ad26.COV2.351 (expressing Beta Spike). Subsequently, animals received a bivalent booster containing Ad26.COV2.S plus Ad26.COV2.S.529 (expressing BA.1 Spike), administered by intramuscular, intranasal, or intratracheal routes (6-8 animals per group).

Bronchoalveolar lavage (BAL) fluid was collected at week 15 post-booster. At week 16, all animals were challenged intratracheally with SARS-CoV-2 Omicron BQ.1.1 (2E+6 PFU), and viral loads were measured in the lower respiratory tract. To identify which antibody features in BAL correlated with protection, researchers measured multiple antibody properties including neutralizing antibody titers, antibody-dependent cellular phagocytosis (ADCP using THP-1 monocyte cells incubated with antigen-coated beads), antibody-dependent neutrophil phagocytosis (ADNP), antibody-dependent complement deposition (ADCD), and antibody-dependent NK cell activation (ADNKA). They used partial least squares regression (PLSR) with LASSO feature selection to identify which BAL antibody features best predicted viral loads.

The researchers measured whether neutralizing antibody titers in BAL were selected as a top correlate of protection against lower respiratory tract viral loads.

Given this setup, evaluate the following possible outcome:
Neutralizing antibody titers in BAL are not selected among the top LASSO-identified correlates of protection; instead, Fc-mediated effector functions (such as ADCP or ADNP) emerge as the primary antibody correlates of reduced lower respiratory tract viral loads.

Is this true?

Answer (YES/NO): YES